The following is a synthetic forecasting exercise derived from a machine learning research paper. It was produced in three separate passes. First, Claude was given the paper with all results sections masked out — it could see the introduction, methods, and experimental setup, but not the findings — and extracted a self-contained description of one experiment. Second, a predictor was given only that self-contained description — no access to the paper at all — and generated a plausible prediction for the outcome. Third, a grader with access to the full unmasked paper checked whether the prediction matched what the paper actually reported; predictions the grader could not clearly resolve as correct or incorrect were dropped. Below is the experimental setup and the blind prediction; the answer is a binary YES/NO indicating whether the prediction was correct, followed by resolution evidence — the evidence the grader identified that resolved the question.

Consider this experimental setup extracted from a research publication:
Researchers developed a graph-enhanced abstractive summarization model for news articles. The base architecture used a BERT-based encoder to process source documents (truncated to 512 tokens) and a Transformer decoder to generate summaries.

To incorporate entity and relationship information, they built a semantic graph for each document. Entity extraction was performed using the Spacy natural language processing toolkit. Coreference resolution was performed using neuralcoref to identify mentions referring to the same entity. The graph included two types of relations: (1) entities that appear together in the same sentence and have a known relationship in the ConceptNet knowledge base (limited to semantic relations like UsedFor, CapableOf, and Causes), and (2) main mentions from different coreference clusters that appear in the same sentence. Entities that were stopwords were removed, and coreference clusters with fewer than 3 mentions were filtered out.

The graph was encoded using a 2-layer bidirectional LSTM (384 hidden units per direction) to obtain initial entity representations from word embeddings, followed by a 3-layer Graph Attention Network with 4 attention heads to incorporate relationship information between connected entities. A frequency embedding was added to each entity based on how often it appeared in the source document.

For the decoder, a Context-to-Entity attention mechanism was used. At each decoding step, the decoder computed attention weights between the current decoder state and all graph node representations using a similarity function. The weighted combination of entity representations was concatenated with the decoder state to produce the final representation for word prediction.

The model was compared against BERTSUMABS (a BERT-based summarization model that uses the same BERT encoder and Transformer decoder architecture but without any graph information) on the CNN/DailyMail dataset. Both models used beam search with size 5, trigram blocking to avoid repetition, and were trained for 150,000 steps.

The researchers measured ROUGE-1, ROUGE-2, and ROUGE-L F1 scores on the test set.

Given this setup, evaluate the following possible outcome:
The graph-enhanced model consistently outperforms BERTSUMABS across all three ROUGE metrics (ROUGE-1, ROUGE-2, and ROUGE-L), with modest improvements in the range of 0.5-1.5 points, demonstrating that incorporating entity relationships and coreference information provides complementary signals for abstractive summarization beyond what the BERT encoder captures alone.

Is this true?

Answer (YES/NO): NO